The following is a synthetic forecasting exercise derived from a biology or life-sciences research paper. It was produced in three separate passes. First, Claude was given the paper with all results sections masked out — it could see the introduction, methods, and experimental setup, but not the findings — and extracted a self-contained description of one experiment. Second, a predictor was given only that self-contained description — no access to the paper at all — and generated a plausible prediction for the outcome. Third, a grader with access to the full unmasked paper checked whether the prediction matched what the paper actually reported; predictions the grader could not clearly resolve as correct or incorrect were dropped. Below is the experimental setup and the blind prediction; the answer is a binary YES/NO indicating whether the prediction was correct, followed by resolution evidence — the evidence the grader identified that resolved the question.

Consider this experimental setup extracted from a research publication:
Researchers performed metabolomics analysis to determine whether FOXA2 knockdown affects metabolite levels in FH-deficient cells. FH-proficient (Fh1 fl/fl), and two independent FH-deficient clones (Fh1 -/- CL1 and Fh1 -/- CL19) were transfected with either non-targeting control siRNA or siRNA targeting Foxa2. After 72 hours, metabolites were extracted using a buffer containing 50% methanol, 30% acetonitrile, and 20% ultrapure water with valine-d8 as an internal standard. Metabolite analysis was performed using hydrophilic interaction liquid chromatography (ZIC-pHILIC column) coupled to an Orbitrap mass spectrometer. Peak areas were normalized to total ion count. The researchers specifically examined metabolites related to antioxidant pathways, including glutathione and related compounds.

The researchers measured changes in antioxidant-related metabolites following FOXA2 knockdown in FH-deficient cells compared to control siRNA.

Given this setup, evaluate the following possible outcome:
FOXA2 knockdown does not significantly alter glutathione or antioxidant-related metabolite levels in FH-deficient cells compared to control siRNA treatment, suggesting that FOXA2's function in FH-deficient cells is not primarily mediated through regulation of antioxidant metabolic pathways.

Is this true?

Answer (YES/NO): NO